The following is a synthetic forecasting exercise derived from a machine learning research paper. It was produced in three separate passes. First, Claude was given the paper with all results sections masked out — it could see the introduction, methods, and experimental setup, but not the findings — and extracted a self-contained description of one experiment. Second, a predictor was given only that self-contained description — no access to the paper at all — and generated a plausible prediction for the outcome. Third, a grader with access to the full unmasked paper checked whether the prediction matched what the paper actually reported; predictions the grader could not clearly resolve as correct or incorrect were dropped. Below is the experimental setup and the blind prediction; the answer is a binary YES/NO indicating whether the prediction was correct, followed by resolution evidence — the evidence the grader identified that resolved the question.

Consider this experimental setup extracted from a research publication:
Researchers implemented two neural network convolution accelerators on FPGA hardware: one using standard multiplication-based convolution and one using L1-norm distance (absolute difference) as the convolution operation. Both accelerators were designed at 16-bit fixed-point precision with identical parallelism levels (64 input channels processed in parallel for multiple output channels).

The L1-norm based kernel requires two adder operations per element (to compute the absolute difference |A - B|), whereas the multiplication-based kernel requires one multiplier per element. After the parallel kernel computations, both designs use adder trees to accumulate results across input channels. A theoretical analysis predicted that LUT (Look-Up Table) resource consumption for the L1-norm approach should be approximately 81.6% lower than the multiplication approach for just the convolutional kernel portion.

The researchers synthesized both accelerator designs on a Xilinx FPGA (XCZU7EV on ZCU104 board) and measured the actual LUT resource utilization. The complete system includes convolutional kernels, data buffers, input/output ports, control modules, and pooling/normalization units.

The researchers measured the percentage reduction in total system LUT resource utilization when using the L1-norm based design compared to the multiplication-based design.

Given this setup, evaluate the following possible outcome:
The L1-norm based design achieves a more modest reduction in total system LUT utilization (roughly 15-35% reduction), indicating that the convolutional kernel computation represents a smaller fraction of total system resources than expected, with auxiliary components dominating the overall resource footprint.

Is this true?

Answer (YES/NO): NO